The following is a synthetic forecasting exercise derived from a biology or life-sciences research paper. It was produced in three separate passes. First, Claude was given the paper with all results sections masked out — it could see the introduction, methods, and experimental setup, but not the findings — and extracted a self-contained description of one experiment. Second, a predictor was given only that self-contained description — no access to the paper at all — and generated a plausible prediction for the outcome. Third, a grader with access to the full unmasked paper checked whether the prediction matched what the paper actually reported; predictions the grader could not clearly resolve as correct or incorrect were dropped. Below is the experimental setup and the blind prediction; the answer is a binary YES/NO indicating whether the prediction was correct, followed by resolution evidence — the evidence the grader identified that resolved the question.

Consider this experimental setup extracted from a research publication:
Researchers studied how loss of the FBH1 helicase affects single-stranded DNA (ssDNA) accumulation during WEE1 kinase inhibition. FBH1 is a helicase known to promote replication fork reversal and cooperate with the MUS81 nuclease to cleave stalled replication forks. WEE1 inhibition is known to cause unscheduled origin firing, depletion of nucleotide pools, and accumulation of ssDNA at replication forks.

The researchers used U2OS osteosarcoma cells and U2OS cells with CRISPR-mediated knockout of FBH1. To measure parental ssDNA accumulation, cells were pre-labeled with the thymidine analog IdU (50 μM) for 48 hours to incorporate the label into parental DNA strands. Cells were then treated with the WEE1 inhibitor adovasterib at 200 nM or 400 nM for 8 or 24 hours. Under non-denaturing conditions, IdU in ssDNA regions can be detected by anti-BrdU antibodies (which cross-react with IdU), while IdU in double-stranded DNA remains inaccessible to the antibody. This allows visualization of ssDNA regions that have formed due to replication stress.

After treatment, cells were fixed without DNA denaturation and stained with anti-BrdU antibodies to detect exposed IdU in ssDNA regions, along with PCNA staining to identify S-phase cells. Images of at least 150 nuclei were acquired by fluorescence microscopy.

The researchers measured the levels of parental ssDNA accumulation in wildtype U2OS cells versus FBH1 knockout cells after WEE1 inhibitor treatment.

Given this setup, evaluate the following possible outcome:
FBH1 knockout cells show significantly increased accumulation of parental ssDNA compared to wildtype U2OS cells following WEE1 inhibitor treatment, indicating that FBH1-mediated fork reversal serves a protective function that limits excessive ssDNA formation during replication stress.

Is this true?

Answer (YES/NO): NO